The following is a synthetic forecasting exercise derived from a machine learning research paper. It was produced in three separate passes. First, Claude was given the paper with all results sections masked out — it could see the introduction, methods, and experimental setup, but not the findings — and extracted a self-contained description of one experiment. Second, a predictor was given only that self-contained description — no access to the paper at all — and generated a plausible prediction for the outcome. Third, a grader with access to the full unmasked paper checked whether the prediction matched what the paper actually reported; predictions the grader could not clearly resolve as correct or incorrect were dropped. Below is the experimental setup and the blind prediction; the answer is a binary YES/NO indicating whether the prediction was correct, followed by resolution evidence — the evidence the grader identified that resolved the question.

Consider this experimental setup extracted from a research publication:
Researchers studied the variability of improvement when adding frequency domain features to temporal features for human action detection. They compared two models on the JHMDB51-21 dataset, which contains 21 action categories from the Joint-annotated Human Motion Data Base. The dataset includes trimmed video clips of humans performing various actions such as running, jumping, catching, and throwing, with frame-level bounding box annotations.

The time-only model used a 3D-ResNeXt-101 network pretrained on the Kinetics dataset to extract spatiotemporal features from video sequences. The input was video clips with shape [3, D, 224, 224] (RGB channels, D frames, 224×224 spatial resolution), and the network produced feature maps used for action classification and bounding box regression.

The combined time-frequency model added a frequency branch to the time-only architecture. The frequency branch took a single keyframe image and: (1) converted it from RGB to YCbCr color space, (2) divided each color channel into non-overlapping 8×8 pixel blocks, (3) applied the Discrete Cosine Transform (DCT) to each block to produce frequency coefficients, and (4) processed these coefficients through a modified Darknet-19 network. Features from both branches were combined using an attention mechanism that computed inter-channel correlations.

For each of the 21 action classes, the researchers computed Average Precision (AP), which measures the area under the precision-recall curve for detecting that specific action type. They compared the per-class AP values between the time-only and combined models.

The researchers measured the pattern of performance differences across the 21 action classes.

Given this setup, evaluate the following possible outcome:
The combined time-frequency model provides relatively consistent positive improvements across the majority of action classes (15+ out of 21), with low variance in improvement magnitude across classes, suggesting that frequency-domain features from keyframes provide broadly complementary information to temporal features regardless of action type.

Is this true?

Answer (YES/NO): NO